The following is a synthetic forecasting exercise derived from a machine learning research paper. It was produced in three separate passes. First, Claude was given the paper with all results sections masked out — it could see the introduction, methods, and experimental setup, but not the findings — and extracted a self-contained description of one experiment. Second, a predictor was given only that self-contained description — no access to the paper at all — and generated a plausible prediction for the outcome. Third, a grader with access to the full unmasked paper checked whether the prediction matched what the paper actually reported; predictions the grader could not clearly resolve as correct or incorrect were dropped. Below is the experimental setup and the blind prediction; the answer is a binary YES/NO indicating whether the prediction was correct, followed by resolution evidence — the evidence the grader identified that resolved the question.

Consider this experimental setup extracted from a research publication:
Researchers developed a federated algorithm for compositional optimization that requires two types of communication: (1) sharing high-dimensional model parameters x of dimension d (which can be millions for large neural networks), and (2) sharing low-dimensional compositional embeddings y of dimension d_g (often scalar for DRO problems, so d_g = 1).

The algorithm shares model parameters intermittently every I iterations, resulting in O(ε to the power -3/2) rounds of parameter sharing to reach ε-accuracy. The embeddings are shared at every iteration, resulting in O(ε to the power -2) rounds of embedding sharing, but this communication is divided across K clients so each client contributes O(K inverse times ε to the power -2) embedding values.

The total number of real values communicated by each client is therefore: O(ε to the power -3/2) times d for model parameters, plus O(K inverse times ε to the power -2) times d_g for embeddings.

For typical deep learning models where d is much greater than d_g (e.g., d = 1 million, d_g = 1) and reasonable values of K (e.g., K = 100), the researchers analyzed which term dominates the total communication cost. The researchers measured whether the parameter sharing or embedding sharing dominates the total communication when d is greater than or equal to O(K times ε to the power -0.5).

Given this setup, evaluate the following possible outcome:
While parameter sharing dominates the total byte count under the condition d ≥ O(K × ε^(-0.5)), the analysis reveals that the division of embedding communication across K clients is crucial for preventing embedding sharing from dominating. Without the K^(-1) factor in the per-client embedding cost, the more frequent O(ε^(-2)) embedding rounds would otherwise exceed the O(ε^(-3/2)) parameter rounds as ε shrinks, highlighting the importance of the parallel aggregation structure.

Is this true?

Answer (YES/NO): NO